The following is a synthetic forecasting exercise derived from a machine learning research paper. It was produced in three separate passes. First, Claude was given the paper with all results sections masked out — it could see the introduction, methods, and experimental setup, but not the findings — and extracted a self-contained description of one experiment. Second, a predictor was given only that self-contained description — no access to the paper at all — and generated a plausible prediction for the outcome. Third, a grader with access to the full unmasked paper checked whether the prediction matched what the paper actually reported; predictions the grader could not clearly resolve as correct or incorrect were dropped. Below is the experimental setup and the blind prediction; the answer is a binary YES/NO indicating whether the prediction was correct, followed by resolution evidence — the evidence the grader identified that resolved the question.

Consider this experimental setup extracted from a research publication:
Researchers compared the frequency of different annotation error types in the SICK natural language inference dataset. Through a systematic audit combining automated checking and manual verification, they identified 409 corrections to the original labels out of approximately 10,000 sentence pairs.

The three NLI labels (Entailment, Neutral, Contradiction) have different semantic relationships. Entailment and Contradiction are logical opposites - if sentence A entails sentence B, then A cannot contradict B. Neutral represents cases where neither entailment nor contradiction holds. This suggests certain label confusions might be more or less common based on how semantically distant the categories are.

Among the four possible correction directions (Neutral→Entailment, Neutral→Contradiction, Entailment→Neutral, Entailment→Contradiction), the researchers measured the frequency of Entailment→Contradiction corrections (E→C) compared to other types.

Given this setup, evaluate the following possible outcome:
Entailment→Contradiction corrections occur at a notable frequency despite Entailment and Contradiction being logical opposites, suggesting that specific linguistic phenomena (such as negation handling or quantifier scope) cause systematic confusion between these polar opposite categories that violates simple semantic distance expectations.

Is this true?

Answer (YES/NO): NO